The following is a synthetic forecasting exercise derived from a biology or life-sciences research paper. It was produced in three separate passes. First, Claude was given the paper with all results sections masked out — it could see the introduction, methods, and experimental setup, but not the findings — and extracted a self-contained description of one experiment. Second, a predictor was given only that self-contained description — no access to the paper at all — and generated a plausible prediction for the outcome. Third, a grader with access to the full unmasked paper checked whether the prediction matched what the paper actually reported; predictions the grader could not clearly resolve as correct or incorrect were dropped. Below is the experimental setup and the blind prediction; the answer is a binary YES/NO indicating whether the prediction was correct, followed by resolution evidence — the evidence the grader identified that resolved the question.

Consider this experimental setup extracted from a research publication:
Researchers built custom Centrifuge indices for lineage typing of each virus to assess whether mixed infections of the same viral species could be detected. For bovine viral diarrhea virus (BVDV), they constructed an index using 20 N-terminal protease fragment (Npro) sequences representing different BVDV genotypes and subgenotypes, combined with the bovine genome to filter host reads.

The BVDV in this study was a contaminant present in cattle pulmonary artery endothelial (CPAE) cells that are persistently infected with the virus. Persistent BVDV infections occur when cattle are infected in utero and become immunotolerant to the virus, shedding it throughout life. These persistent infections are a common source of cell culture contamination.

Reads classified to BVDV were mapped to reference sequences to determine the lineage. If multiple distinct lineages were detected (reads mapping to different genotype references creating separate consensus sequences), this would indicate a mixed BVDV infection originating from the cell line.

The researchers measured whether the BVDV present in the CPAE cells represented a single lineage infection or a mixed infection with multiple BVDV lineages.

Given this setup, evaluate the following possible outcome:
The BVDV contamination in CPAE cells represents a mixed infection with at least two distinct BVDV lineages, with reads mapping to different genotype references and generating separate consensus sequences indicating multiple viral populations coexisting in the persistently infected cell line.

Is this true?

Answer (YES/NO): NO